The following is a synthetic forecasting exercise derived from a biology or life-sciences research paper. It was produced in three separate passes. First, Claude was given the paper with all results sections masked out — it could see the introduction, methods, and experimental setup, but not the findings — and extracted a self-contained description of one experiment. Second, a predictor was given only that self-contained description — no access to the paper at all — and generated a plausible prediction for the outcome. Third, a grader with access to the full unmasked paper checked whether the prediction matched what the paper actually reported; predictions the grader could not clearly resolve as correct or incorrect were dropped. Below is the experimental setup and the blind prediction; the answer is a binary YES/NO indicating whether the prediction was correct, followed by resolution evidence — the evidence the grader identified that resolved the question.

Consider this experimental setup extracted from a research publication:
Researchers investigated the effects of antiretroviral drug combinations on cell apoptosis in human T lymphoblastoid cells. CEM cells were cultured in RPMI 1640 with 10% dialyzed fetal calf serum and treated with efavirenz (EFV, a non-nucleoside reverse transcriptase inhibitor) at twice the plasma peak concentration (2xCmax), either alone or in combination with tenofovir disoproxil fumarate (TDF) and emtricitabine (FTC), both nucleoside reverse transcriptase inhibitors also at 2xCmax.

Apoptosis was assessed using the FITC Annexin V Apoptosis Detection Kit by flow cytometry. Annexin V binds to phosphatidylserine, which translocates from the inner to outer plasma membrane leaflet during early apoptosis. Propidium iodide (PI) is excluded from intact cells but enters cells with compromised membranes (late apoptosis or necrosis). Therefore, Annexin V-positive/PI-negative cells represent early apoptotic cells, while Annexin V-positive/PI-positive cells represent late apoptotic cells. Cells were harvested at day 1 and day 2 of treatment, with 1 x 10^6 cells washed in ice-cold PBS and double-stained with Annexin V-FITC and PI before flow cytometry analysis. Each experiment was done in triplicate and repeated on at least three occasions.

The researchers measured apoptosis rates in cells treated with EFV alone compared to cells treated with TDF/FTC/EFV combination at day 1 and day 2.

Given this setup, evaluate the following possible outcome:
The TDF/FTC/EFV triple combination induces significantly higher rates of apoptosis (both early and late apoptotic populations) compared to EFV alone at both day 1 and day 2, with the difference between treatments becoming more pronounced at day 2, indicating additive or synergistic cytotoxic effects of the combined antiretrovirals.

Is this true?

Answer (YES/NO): NO